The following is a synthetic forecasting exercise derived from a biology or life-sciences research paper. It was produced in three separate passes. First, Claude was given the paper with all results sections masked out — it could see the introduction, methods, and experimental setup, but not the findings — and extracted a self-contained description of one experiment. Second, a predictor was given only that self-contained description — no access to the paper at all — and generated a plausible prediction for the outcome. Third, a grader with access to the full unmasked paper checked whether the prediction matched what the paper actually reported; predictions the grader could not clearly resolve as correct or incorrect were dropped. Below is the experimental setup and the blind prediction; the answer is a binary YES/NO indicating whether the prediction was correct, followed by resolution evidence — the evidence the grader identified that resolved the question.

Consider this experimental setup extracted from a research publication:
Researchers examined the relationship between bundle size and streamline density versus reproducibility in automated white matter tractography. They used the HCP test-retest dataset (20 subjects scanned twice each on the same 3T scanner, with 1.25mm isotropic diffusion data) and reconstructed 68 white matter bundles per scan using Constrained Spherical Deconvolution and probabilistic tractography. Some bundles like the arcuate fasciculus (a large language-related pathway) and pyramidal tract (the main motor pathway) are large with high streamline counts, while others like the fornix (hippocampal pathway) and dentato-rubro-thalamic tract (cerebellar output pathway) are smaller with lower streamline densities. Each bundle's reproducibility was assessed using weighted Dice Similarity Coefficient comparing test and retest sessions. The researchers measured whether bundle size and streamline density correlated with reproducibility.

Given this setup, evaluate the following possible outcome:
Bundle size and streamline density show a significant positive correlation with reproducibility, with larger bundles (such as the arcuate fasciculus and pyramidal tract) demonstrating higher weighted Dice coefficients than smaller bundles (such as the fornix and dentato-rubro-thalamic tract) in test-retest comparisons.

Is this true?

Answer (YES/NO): YES